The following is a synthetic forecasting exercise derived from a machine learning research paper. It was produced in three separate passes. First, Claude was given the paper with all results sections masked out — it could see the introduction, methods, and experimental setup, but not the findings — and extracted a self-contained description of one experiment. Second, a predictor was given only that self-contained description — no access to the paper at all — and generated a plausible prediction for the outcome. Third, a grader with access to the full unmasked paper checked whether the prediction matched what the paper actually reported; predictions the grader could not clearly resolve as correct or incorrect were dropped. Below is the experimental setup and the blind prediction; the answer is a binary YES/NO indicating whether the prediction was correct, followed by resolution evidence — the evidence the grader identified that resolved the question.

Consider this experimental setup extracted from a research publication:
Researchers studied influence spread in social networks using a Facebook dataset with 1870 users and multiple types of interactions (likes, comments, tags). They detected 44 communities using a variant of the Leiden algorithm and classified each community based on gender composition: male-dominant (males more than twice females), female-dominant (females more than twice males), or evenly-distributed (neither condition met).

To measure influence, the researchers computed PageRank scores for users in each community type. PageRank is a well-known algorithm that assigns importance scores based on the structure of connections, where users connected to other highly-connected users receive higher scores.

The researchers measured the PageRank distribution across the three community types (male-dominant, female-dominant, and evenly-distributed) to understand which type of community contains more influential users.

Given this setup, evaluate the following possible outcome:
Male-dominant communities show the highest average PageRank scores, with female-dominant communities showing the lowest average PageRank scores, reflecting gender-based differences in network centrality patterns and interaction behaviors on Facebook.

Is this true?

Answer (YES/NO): NO